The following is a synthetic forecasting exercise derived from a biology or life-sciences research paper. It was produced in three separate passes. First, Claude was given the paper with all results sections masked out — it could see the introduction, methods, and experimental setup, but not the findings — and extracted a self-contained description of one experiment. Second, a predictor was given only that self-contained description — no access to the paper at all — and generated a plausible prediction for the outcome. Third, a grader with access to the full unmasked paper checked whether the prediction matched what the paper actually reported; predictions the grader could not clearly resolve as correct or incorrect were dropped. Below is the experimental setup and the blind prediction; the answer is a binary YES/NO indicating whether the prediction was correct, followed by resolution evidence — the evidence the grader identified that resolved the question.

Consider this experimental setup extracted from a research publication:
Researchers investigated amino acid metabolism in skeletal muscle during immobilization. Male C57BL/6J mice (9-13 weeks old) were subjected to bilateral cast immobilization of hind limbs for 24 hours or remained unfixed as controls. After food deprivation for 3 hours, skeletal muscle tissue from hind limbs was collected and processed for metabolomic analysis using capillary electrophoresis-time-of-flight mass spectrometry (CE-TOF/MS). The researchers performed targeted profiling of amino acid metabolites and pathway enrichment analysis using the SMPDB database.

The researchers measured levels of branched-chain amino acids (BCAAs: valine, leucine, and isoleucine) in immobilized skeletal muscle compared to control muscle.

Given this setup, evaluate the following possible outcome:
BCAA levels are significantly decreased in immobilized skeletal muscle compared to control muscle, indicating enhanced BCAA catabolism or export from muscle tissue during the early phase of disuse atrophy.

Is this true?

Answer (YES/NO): NO